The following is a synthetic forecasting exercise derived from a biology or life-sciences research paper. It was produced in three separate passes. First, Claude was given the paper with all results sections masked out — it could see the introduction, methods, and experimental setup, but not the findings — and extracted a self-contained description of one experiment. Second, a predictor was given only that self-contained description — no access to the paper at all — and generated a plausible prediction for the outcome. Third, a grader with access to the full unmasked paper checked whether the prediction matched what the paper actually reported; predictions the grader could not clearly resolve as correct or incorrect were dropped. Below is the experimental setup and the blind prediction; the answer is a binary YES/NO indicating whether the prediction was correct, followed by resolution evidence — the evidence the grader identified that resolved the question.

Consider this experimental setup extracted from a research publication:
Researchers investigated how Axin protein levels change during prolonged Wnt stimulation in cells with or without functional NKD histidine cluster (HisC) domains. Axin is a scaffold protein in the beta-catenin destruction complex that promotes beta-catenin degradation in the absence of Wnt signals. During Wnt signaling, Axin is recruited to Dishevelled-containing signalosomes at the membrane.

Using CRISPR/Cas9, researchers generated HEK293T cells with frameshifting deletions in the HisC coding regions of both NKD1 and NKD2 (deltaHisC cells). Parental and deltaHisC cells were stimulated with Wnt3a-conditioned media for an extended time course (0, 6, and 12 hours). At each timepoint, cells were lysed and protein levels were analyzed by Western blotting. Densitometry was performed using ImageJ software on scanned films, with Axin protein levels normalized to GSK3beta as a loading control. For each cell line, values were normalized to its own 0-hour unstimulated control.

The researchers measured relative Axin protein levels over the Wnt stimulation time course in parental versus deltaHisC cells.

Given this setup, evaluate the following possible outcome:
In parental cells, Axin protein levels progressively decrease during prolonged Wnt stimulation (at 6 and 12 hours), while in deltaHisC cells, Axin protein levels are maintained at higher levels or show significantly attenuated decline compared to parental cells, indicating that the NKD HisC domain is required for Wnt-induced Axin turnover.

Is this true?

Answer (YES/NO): YES